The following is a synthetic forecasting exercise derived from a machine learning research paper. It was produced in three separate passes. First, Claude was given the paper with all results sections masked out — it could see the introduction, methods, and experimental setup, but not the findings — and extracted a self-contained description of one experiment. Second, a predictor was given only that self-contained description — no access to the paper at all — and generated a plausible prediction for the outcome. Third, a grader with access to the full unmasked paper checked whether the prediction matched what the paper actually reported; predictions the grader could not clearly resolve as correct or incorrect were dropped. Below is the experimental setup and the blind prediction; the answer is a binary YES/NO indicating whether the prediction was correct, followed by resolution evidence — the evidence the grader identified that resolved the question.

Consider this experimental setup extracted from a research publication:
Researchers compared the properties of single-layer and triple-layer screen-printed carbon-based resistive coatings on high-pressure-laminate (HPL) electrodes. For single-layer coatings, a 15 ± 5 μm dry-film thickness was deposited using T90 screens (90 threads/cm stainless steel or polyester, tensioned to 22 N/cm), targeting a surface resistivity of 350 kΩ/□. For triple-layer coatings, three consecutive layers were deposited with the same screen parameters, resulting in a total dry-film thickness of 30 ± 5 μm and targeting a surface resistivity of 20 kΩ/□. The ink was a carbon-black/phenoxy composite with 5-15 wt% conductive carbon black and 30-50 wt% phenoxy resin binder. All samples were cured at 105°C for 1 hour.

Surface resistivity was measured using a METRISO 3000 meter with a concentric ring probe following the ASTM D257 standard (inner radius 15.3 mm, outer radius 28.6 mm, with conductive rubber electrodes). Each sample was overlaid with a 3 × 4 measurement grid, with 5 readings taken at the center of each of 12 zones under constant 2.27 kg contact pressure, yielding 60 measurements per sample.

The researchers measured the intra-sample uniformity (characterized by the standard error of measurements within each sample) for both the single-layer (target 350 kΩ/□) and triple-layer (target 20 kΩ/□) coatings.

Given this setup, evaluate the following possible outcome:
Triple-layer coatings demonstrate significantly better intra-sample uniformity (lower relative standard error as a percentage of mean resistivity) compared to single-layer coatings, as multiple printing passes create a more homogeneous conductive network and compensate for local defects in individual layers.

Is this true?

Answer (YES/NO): NO